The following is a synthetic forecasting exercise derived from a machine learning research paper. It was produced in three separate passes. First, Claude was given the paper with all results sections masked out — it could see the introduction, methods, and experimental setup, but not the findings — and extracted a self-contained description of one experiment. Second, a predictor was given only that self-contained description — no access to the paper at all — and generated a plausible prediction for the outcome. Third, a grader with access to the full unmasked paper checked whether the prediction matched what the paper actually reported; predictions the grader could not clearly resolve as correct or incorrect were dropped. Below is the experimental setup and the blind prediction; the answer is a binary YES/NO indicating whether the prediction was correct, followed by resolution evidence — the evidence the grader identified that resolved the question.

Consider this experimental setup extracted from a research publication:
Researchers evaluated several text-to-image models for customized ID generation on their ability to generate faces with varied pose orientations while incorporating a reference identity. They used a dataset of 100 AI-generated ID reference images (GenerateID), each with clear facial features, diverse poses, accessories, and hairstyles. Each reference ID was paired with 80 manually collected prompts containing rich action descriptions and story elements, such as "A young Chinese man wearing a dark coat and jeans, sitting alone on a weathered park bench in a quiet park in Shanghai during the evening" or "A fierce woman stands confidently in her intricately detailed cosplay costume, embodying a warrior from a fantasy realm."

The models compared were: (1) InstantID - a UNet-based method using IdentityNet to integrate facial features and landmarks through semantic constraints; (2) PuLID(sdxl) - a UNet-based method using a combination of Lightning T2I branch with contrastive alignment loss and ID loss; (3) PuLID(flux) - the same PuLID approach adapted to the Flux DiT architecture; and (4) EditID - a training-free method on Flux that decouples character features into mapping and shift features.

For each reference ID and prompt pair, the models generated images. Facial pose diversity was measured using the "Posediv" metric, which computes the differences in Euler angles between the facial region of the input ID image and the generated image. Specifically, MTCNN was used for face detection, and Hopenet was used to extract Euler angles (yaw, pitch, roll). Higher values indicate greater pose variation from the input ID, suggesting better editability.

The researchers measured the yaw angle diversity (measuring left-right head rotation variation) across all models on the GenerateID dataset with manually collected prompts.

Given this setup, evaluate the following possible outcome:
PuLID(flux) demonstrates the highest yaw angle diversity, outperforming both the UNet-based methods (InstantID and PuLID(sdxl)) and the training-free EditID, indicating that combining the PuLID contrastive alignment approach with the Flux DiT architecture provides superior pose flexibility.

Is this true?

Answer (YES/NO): NO